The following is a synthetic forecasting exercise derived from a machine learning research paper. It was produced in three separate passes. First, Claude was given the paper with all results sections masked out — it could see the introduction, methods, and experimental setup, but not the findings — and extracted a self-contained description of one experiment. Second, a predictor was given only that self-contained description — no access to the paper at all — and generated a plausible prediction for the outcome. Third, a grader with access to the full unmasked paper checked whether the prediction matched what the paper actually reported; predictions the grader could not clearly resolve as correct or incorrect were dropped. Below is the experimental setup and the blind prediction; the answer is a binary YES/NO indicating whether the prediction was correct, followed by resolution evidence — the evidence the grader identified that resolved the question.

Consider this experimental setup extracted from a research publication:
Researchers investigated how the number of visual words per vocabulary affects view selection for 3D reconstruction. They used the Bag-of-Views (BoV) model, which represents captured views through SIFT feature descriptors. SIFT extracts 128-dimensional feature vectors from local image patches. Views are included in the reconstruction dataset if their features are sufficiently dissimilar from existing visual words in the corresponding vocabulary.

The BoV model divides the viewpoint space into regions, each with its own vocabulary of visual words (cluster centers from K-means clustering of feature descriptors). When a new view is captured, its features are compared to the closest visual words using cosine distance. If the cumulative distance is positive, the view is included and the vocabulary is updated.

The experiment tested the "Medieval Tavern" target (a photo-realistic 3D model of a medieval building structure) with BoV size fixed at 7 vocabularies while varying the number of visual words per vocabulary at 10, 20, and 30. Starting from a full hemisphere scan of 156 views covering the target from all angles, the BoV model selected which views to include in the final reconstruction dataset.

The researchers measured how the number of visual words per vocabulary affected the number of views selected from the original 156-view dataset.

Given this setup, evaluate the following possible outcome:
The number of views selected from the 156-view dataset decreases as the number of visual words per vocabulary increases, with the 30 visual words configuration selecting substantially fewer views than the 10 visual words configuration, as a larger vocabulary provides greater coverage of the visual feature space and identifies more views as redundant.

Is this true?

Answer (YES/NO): YES